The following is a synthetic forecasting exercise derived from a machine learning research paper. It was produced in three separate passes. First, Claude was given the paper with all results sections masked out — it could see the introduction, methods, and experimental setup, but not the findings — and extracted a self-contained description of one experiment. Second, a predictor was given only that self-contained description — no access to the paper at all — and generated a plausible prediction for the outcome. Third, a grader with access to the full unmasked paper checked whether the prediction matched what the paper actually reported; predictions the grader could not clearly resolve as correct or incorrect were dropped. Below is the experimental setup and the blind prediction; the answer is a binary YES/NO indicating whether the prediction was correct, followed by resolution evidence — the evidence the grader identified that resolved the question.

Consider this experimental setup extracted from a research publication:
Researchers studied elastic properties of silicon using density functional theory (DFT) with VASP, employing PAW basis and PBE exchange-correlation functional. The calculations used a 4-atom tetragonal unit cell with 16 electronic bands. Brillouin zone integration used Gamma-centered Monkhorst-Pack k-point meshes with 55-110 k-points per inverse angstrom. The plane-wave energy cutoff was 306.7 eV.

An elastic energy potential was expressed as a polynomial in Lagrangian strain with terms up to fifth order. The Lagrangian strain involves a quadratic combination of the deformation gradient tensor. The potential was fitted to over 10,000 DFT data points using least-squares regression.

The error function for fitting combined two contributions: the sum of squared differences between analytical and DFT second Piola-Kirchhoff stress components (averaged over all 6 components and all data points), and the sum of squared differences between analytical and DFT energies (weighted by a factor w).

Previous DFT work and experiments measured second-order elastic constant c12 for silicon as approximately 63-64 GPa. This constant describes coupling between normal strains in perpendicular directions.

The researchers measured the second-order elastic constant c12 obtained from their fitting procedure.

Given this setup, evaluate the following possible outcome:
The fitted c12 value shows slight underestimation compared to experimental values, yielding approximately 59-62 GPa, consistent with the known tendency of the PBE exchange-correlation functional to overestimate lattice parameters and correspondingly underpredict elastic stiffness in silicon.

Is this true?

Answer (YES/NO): YES